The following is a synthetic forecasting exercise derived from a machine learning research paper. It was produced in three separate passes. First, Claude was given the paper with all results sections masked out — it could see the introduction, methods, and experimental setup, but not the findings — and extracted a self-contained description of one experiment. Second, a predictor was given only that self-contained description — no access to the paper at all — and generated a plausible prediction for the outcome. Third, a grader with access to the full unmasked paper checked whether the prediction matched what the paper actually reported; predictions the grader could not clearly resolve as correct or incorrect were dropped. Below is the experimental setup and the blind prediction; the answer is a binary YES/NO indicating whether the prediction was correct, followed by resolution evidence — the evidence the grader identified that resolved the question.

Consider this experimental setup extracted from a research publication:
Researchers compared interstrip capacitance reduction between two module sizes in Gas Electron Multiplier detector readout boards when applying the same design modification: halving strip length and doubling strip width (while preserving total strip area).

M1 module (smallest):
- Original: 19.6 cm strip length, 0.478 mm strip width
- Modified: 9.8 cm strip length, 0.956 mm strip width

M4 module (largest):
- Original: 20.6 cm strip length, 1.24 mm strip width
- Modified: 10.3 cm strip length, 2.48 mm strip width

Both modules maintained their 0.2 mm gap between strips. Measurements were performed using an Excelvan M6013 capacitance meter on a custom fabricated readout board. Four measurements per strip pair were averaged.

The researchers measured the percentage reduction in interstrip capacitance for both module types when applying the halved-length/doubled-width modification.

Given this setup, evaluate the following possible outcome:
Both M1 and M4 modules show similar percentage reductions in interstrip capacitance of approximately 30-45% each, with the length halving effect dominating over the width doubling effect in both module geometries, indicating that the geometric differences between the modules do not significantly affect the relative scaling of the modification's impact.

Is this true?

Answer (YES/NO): NO